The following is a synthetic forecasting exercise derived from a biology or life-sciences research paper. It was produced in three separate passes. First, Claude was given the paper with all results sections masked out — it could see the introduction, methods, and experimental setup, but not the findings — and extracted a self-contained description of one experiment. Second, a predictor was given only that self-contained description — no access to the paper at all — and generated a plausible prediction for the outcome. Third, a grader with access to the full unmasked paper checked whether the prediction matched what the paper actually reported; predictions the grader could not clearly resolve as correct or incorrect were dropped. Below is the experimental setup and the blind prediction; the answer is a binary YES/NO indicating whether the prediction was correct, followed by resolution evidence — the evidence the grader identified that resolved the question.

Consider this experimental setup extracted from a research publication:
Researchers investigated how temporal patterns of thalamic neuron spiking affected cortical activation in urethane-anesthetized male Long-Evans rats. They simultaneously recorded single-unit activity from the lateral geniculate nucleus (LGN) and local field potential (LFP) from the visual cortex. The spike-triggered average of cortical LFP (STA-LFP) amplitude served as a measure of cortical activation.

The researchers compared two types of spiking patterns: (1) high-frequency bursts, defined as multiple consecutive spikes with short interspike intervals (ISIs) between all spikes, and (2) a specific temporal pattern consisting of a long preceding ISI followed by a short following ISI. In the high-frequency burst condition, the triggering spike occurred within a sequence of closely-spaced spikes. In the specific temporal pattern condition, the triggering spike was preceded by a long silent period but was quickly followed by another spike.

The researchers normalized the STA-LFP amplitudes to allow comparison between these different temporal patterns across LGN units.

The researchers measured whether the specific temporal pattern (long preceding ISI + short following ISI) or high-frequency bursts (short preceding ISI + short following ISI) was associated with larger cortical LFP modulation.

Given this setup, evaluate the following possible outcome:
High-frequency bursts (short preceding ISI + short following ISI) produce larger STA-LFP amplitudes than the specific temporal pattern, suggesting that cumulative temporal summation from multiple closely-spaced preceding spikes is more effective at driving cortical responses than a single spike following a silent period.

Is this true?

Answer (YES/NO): NO